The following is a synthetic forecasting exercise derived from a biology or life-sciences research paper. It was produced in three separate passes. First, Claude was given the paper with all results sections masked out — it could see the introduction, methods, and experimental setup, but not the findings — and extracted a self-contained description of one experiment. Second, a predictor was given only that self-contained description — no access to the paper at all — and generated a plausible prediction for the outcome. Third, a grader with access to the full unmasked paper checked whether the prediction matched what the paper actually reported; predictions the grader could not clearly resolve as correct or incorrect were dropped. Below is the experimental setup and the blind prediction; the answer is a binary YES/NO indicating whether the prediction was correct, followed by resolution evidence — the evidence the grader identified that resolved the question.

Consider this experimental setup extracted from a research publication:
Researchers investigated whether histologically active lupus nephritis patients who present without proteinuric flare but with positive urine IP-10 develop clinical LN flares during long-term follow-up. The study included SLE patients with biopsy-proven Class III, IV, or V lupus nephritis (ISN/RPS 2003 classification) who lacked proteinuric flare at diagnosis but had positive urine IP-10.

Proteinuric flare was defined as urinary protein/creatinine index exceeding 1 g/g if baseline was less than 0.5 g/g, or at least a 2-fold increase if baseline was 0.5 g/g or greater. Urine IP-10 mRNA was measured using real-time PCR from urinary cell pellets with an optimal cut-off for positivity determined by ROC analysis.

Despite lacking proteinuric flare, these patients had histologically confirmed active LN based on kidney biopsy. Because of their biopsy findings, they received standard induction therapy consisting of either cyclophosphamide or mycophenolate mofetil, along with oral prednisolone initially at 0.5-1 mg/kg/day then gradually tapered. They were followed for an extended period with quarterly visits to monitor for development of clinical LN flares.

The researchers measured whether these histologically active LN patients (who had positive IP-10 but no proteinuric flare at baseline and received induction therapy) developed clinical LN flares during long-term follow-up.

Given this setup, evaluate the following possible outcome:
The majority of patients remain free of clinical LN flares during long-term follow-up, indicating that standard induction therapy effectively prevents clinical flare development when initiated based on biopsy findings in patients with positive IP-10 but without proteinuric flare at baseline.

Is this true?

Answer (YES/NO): YES